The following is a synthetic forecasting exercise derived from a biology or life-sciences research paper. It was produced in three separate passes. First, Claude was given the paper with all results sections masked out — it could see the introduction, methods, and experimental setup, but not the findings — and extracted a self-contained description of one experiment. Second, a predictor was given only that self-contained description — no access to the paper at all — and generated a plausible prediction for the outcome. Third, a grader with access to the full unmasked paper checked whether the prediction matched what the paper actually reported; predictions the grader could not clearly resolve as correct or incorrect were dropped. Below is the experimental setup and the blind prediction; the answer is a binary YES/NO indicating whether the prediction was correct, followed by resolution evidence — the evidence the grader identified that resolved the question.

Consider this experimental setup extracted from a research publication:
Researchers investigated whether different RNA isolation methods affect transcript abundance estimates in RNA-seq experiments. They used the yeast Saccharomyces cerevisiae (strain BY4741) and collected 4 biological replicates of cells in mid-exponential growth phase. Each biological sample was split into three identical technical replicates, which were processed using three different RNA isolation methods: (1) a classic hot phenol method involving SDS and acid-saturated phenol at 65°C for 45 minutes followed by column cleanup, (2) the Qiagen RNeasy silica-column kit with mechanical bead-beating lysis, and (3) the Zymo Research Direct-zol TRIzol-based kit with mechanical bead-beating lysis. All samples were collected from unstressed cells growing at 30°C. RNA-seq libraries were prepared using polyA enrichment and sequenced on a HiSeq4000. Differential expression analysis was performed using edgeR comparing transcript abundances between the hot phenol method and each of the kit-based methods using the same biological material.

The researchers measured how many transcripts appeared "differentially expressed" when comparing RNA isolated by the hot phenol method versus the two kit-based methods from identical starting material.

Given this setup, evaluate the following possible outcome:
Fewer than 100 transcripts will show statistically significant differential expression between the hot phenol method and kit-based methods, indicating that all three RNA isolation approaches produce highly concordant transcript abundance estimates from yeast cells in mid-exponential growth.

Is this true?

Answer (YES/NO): NO